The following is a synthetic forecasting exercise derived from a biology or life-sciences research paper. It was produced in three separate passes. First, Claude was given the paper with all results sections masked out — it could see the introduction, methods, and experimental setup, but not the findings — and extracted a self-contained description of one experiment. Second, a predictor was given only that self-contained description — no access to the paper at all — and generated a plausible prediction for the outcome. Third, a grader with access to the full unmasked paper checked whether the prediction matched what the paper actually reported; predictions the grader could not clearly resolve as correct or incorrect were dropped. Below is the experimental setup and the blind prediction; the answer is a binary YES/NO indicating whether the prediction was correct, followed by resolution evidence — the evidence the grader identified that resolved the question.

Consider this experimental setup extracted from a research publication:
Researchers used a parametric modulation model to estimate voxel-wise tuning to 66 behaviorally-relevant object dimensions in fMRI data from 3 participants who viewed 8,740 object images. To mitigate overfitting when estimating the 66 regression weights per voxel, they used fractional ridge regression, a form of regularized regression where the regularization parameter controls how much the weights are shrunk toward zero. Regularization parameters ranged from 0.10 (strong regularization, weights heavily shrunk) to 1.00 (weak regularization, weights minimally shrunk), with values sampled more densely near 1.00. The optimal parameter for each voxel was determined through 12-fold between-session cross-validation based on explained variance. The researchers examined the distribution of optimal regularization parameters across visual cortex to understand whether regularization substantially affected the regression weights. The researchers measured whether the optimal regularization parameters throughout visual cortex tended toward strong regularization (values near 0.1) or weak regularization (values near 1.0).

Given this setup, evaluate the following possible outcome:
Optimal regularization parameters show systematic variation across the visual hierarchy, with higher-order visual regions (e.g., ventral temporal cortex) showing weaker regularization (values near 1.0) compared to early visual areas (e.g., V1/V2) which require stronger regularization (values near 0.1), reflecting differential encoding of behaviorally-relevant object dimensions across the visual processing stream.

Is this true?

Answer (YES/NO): NO